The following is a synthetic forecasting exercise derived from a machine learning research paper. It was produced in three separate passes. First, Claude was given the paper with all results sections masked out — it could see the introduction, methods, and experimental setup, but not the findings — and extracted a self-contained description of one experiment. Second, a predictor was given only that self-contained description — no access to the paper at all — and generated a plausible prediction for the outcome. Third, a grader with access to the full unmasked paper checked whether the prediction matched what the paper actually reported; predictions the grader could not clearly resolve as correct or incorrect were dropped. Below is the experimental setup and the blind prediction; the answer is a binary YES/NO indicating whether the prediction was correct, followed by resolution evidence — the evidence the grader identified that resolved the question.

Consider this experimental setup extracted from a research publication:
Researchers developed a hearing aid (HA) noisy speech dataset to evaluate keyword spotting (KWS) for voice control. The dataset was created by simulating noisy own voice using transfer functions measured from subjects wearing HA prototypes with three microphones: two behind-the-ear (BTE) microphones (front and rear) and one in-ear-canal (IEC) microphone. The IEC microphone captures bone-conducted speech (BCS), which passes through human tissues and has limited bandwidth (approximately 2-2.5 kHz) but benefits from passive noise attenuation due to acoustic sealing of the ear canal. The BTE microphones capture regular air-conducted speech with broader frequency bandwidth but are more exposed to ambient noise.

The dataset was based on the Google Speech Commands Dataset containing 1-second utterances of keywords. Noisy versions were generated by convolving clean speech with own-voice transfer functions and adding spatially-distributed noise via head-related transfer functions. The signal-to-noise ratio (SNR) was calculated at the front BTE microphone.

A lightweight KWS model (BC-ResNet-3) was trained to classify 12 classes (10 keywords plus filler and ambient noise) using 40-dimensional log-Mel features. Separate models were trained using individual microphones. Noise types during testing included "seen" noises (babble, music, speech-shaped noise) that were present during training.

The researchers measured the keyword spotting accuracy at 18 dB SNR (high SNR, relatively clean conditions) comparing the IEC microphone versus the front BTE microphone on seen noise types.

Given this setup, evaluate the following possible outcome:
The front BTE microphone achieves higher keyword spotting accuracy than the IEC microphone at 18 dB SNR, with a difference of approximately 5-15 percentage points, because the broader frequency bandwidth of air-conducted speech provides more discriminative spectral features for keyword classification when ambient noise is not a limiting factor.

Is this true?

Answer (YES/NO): NO